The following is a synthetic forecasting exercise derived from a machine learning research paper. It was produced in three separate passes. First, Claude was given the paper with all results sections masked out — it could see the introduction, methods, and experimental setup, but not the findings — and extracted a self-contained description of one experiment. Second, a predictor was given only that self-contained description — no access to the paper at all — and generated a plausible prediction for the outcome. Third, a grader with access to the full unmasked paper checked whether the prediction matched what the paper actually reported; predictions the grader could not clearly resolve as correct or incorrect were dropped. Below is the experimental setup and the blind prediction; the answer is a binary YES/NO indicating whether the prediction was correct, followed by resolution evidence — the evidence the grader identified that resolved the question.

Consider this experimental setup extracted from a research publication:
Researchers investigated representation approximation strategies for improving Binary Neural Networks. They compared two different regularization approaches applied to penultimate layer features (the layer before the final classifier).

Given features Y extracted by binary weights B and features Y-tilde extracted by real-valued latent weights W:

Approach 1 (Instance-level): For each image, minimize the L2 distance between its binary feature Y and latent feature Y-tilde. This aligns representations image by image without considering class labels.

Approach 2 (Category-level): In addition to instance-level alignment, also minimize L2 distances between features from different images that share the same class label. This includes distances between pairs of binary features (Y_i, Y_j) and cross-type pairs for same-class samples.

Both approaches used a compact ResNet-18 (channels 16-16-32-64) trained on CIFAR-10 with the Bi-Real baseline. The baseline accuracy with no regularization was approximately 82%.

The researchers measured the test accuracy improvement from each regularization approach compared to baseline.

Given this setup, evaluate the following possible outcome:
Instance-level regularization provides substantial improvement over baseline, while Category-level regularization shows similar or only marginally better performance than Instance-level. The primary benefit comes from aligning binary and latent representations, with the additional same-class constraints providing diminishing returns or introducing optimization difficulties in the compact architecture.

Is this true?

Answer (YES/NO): NO